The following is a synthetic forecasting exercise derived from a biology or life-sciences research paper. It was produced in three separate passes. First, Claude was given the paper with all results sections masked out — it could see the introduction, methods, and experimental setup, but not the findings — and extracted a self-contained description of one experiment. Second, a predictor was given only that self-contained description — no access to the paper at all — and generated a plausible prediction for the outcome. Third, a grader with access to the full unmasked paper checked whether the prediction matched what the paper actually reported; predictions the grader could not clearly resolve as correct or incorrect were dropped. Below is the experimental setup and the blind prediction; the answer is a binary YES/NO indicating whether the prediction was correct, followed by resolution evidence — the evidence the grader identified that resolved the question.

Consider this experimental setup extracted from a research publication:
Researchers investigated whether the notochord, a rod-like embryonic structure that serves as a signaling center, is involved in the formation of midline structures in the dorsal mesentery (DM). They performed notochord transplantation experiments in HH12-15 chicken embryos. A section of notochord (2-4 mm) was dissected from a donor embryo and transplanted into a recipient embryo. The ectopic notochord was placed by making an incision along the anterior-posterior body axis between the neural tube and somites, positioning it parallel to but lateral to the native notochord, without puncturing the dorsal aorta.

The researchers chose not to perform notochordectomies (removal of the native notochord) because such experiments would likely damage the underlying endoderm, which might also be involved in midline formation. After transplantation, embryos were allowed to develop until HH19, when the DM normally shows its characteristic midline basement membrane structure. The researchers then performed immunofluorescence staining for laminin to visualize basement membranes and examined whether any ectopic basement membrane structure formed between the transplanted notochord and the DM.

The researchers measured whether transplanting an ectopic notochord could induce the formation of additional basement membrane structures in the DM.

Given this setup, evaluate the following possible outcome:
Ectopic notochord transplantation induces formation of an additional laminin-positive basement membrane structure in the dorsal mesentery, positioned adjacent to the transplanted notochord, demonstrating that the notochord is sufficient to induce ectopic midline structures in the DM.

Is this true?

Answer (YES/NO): NO